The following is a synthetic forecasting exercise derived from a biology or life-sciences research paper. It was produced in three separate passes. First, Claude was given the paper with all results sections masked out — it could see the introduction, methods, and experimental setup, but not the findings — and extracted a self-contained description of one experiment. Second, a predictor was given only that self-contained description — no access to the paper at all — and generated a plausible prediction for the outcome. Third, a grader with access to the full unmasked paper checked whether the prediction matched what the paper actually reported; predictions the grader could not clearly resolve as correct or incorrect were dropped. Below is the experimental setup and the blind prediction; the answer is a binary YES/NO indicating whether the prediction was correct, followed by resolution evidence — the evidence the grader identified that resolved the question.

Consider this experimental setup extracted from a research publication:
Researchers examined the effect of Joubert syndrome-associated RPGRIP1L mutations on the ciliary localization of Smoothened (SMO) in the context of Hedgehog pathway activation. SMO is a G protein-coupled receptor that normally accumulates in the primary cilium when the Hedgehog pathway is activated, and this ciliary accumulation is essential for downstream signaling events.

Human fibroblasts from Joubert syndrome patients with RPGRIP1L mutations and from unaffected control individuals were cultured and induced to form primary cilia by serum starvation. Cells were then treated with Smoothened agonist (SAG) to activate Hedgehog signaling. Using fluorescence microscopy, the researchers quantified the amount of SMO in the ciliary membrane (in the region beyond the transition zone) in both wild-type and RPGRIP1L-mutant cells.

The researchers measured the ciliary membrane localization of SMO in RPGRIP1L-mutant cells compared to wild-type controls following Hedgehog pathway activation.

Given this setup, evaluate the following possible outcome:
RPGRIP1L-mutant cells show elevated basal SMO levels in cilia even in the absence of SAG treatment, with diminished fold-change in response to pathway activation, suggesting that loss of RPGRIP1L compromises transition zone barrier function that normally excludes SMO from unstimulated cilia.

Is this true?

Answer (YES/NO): NO